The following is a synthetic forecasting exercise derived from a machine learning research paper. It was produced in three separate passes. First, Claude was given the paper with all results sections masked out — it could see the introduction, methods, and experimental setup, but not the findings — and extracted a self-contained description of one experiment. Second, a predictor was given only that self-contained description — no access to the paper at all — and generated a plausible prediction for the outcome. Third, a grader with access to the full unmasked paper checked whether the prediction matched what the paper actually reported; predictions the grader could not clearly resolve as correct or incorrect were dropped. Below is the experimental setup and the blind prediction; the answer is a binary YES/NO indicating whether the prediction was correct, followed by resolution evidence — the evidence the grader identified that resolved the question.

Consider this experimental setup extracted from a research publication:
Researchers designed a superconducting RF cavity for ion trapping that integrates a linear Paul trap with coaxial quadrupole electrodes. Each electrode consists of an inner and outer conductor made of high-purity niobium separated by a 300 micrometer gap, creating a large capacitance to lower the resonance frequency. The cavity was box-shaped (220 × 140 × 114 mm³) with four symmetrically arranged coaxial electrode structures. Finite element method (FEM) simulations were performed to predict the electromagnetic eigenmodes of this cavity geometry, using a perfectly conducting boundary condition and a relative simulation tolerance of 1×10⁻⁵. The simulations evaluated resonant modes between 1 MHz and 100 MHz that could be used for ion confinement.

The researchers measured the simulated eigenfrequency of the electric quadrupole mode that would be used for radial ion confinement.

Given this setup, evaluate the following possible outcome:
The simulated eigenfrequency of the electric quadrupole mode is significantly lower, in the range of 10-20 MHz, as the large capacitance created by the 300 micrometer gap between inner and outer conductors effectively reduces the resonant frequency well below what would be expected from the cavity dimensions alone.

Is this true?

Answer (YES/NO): NO